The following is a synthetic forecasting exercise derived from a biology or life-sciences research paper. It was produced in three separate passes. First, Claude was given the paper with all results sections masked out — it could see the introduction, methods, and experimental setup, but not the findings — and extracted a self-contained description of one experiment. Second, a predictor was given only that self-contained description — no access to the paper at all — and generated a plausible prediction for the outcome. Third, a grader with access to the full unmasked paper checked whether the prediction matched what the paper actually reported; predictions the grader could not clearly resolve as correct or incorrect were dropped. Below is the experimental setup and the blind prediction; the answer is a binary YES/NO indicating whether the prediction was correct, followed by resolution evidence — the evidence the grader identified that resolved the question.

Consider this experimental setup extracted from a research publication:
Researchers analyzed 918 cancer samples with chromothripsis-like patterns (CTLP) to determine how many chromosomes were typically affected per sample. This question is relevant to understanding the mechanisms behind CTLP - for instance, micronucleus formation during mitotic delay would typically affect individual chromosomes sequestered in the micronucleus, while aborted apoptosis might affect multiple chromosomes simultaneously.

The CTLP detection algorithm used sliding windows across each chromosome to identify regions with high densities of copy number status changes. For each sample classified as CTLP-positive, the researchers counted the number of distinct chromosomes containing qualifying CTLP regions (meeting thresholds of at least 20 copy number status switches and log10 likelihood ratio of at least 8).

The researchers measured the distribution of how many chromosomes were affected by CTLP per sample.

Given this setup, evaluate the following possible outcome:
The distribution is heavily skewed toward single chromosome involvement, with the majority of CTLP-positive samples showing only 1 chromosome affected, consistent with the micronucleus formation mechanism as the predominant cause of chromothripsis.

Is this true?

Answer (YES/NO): YES